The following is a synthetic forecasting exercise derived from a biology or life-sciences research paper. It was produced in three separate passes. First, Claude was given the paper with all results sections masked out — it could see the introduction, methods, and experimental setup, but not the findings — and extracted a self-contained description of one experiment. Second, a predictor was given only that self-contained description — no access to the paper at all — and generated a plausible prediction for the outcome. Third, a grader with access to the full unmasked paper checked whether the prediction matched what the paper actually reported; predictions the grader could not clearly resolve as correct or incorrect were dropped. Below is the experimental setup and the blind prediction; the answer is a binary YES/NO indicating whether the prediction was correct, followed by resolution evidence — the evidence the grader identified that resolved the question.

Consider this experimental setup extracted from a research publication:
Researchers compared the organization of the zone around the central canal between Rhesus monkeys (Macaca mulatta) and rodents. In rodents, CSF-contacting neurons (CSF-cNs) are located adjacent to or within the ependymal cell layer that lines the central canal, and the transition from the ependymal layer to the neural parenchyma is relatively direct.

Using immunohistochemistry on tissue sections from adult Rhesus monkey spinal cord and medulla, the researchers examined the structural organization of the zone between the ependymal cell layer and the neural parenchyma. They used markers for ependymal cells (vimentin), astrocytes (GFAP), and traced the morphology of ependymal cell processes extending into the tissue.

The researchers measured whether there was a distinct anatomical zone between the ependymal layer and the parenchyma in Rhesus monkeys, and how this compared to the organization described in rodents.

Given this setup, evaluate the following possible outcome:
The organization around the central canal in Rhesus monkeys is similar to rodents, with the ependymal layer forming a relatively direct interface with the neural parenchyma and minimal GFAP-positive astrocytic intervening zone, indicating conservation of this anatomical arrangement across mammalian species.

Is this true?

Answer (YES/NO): NO